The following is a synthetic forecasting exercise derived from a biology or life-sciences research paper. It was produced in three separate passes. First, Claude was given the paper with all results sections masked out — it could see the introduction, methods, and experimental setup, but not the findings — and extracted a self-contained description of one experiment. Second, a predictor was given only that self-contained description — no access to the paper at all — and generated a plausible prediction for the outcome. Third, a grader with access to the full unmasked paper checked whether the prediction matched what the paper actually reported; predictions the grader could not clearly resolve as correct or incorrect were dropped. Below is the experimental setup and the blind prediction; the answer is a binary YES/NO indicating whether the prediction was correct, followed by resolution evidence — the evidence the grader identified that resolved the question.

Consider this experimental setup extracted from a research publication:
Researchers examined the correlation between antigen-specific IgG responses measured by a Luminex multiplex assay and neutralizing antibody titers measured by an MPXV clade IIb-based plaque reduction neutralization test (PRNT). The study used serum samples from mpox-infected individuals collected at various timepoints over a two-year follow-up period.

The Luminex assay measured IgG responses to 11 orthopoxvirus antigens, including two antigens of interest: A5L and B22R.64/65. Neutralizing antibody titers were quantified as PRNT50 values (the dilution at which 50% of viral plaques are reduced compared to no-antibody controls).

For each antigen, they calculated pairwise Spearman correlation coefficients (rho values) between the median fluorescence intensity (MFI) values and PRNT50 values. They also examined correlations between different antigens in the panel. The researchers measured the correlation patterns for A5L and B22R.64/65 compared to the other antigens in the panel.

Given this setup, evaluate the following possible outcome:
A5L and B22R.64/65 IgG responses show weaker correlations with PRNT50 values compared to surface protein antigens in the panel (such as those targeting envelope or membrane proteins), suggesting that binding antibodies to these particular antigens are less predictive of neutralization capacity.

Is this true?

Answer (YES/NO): YES